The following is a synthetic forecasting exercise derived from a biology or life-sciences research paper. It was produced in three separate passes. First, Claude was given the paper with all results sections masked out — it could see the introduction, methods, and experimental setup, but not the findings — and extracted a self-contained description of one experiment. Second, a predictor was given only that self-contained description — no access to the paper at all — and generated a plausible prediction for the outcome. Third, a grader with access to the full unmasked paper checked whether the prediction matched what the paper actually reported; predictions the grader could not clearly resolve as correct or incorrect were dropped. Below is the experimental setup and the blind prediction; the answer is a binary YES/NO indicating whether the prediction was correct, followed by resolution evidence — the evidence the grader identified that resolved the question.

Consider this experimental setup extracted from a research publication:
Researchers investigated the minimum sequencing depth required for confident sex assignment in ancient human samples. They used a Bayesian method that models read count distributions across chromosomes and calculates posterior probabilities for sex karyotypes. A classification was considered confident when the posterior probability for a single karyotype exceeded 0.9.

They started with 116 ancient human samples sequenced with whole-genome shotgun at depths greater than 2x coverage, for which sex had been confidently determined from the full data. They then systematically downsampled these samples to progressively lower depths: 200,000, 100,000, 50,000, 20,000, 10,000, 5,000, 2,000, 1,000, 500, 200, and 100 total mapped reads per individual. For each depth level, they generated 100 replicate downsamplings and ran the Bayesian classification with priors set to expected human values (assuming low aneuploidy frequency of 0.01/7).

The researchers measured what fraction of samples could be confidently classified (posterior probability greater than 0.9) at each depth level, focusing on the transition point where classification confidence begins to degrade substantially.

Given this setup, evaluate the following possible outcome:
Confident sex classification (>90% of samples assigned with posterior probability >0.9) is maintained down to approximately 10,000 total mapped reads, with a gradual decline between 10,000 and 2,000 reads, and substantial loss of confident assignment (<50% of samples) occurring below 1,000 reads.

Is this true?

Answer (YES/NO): NO